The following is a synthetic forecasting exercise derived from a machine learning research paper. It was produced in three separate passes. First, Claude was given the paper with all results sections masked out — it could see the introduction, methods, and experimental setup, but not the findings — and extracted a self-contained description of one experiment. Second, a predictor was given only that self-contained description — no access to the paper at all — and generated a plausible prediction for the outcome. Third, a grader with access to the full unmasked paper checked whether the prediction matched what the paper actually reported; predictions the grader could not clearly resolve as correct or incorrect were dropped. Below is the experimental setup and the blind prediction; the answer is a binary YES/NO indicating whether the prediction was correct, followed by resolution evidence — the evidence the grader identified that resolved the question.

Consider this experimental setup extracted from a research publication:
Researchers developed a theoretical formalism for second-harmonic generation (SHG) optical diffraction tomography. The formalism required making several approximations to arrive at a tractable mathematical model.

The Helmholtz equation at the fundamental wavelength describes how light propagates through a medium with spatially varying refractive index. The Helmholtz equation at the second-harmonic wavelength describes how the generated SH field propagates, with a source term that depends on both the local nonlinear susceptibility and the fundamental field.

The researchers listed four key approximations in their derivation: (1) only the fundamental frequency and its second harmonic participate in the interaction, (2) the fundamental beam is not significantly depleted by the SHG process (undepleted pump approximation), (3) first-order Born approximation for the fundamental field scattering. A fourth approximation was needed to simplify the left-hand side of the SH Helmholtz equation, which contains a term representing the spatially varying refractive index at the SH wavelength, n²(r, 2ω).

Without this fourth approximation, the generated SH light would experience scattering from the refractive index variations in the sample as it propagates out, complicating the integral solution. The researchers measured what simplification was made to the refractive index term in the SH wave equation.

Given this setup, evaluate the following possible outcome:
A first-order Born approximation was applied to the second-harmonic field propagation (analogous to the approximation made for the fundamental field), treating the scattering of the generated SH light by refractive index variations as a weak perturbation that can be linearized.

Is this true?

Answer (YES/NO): NO